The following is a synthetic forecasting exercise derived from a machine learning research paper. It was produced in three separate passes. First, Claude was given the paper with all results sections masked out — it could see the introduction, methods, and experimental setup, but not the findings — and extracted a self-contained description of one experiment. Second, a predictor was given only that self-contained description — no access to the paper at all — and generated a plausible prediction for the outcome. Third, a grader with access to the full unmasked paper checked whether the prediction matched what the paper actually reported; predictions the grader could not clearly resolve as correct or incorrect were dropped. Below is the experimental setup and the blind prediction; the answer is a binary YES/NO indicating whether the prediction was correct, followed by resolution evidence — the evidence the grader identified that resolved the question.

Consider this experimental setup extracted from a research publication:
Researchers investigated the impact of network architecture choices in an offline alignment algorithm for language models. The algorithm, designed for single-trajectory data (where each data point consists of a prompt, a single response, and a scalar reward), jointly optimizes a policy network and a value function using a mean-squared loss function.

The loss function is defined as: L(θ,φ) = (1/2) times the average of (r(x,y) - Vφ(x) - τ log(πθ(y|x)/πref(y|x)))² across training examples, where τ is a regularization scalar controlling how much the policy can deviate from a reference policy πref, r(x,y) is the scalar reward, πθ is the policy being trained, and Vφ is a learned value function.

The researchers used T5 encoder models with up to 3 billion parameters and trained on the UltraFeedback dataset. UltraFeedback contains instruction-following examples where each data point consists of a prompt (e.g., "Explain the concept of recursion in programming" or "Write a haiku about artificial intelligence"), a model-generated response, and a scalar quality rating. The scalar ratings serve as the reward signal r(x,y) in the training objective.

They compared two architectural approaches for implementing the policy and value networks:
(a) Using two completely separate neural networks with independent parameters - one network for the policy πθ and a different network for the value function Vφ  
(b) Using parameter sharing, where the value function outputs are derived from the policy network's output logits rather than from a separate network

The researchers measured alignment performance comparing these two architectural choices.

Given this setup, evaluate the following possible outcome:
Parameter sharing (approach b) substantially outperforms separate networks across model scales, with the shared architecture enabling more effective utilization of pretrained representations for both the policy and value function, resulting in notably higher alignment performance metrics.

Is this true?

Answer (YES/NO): NO